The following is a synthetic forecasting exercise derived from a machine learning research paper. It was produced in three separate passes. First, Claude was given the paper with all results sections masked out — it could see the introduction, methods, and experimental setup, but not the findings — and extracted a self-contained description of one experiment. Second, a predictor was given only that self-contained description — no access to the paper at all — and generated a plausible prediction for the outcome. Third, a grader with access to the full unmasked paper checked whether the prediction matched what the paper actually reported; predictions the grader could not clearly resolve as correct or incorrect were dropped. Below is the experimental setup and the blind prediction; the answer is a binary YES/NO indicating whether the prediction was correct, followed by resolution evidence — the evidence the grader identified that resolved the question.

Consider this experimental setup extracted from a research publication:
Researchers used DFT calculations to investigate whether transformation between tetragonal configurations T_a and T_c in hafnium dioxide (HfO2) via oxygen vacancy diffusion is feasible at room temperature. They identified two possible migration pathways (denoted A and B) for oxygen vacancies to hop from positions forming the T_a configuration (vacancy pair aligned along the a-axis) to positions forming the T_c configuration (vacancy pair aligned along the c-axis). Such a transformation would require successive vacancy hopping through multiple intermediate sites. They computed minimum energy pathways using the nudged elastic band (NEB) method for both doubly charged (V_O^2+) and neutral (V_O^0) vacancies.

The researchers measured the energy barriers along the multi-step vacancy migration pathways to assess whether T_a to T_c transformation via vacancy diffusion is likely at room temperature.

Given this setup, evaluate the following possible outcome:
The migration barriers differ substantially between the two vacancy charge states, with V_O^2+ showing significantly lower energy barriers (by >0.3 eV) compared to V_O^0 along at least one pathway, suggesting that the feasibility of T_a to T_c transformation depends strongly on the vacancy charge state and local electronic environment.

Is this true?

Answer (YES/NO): YES